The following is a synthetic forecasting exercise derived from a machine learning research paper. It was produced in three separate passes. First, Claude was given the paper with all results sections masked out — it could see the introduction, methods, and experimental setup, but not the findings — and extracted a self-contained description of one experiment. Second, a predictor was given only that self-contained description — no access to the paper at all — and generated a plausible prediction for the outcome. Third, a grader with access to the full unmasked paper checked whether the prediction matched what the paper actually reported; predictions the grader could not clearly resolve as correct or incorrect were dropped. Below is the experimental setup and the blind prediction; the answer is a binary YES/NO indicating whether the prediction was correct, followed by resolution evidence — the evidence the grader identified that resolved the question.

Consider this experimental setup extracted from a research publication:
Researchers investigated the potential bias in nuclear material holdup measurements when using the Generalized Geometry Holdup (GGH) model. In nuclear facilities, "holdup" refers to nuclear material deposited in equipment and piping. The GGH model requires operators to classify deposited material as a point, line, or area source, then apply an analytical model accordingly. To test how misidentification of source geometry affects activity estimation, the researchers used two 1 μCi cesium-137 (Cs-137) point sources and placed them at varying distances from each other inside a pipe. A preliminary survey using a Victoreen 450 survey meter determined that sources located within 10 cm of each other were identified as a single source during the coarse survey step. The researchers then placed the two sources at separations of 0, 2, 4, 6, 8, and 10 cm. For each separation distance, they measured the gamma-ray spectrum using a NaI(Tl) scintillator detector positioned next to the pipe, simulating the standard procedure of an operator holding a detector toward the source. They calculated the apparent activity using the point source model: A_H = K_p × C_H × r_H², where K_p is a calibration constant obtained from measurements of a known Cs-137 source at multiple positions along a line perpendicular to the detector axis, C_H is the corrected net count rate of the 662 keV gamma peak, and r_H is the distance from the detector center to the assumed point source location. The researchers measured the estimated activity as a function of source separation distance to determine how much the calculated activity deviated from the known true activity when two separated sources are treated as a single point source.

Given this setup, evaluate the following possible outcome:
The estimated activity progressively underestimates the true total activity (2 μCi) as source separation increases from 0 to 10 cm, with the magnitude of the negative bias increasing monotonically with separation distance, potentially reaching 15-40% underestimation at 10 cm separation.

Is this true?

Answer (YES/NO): YES